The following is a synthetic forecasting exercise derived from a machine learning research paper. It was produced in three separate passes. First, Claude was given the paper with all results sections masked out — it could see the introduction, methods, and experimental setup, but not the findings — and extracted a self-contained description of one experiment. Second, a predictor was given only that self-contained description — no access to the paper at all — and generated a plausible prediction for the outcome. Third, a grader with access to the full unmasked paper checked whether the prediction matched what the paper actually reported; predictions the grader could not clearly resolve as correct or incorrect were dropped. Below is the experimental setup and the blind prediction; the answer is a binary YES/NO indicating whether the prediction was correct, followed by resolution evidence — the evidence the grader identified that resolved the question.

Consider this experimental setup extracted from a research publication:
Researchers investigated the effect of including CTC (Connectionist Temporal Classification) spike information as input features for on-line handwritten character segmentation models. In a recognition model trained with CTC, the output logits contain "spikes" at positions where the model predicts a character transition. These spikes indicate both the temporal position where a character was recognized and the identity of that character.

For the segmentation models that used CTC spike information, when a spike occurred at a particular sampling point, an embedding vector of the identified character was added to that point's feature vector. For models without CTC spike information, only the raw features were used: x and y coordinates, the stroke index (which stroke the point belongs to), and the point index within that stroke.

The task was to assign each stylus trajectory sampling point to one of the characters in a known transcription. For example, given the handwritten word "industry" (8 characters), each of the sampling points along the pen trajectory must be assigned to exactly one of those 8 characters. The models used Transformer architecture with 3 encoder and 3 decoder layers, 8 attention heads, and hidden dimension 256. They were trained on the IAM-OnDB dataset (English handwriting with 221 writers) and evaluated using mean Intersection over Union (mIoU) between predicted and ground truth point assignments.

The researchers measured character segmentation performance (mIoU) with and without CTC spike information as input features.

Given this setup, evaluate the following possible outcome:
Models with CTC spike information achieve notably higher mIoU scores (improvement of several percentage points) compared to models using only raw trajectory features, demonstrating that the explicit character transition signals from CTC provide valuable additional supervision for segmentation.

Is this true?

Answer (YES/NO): YES